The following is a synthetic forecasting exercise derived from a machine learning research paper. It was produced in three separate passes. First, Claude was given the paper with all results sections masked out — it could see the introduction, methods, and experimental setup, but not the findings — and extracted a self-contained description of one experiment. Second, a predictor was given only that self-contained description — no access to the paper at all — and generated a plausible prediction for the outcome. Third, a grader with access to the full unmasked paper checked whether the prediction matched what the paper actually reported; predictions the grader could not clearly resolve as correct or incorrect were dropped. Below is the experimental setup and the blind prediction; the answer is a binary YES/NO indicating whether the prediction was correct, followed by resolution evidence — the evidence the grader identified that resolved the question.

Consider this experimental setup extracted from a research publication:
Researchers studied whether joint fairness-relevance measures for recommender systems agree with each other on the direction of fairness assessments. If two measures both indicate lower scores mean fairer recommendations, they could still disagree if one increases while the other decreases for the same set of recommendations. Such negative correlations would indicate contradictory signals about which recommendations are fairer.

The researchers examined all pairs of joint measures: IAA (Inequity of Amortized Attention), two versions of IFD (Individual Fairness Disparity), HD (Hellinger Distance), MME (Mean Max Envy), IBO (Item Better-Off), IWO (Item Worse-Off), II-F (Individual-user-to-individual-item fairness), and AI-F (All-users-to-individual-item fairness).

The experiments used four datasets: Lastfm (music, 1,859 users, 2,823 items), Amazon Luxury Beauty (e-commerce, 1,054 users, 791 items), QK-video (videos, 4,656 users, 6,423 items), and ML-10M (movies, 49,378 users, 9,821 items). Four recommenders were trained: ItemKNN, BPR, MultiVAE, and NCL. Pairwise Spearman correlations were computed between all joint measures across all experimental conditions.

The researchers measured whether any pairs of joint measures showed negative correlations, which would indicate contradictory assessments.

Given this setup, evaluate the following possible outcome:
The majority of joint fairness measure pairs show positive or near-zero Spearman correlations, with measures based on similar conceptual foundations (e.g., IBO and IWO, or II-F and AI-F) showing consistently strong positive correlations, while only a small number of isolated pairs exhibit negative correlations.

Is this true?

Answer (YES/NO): NO